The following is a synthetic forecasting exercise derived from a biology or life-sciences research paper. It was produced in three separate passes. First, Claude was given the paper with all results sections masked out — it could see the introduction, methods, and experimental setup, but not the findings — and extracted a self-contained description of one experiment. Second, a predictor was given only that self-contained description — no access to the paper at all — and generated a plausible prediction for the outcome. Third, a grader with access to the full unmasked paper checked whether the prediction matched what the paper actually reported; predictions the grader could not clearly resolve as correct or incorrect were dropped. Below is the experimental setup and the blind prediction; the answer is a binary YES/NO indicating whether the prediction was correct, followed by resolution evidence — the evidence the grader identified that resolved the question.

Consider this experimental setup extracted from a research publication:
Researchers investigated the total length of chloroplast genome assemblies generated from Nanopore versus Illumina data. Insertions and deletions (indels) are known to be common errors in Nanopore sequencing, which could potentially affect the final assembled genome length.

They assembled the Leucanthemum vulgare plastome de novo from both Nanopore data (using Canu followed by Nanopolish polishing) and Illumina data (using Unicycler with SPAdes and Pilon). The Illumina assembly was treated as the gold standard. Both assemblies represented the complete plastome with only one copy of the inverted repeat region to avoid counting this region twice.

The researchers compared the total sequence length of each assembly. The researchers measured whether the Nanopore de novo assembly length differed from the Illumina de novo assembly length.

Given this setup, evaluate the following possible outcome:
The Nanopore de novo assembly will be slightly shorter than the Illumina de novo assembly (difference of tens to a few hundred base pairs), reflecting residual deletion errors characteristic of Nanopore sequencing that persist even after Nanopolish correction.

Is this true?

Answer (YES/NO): YES